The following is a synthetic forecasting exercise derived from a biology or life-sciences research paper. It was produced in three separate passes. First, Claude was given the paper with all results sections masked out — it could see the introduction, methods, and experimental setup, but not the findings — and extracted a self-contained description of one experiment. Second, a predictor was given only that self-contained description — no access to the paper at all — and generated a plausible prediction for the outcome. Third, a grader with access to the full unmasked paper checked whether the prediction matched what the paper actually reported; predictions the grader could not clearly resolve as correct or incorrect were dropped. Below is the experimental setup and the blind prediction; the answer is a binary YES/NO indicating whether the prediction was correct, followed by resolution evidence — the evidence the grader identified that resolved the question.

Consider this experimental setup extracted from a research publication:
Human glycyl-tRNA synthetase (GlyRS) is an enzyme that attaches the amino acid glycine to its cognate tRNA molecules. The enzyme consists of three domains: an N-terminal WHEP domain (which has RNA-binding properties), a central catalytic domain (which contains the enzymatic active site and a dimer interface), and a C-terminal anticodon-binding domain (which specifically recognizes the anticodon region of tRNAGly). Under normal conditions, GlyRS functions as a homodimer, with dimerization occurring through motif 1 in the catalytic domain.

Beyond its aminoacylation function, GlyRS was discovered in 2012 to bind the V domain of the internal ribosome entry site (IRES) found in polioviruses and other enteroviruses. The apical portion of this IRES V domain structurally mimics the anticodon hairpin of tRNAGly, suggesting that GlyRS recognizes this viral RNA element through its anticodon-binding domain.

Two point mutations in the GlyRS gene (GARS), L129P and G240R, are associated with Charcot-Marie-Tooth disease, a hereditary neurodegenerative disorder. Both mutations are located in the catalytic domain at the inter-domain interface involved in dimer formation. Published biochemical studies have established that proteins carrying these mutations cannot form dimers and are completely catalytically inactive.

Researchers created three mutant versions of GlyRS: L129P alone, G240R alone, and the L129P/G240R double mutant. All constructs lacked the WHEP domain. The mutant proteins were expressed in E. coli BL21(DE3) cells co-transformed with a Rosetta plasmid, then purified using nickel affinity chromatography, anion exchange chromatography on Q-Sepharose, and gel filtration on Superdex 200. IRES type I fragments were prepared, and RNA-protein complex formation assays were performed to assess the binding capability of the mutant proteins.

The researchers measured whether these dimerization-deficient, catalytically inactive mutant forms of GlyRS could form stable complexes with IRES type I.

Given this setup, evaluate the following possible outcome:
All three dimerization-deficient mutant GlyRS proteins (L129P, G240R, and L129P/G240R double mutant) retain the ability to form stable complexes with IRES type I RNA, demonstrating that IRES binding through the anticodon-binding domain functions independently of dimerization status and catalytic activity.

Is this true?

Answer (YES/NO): NO